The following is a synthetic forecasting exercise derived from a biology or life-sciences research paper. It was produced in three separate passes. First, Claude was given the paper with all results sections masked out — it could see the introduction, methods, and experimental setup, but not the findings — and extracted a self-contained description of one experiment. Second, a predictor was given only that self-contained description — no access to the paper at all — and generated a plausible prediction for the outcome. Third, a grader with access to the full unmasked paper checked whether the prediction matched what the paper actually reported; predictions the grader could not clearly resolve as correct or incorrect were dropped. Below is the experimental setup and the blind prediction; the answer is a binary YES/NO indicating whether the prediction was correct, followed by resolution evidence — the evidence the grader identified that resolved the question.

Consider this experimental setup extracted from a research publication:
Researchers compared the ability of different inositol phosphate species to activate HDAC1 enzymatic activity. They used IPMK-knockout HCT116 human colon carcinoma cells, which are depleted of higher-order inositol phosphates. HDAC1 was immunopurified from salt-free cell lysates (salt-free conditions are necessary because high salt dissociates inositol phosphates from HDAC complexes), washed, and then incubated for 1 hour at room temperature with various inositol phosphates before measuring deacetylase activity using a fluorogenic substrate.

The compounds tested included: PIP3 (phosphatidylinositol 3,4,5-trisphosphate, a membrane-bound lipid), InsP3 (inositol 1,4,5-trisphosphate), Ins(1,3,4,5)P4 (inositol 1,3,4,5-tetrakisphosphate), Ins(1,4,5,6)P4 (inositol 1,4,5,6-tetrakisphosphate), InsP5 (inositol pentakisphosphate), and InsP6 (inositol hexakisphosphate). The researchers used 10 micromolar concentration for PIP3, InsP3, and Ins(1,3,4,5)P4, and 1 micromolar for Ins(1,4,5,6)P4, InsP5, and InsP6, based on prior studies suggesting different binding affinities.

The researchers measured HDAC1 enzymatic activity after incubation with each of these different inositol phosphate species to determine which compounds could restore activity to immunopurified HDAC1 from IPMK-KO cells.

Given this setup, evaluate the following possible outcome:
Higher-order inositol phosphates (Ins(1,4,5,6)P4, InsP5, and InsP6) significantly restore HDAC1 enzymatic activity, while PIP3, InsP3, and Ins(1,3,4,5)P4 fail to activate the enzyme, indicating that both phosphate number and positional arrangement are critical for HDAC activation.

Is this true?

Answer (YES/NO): YES